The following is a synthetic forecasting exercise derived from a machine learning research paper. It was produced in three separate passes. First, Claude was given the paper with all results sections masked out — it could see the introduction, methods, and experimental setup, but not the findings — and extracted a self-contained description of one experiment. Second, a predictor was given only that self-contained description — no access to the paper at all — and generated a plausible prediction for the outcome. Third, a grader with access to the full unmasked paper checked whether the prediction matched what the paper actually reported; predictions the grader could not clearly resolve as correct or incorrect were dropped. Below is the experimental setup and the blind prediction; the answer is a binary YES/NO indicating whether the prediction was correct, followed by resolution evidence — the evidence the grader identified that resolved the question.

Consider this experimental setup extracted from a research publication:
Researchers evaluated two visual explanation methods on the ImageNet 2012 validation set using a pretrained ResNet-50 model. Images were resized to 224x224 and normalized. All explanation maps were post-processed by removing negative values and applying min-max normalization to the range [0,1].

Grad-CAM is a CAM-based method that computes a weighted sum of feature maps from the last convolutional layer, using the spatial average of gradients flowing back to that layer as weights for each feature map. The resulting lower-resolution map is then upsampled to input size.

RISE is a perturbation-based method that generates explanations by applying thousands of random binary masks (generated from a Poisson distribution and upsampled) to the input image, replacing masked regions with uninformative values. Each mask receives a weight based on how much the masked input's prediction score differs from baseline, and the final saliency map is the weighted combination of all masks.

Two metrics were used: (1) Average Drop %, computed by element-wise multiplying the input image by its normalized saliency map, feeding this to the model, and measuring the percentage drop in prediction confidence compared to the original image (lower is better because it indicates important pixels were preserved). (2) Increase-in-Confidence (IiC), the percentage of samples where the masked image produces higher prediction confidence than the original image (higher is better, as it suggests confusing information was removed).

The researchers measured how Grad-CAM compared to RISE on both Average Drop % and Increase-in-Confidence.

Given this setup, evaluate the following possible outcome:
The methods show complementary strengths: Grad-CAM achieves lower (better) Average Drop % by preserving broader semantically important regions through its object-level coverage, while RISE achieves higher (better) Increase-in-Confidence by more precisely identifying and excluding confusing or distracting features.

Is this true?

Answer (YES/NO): NO